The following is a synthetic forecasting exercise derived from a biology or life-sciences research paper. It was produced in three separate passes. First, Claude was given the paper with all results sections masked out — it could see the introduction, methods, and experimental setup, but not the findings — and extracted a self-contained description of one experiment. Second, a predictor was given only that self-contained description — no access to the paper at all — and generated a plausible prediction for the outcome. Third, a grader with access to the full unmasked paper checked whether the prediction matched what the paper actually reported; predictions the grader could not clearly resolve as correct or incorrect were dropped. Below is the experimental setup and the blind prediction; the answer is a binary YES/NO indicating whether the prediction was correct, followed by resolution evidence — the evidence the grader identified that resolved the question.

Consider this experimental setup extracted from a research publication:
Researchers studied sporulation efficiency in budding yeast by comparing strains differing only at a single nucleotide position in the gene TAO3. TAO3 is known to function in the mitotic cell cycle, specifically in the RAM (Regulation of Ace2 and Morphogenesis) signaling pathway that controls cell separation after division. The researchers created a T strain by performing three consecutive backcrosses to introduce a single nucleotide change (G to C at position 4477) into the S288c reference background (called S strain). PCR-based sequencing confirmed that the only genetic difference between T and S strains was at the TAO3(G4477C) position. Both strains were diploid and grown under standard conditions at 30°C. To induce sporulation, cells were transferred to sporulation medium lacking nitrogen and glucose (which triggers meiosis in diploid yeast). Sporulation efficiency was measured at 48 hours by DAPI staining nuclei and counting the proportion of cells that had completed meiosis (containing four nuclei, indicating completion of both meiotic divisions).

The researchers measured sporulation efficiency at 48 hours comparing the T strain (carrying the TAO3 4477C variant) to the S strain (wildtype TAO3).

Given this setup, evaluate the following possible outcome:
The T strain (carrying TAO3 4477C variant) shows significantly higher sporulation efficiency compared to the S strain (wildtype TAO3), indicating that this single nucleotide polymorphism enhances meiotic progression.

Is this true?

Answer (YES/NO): YES